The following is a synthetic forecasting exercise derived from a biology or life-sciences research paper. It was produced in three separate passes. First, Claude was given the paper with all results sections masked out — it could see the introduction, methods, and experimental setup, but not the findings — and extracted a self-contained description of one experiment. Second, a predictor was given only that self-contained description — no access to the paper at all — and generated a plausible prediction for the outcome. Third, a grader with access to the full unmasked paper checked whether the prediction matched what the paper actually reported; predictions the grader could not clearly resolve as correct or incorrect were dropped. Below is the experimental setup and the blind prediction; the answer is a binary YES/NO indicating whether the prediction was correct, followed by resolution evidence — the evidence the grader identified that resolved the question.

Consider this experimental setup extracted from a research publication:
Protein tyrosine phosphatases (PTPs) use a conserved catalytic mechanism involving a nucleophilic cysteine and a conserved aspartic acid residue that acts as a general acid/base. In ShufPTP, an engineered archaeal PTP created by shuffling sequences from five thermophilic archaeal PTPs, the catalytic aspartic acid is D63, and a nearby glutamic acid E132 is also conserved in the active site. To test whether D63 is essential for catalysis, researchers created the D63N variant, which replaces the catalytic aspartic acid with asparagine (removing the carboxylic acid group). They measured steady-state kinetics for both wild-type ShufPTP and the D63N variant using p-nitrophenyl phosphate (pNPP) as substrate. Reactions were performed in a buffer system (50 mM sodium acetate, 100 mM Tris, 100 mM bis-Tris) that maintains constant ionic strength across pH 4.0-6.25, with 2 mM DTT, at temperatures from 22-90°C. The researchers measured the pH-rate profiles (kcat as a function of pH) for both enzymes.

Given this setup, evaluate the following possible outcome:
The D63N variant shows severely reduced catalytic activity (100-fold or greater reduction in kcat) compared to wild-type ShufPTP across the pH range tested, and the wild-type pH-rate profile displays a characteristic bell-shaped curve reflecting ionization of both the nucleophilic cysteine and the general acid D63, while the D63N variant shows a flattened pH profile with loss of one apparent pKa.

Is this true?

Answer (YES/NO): NO